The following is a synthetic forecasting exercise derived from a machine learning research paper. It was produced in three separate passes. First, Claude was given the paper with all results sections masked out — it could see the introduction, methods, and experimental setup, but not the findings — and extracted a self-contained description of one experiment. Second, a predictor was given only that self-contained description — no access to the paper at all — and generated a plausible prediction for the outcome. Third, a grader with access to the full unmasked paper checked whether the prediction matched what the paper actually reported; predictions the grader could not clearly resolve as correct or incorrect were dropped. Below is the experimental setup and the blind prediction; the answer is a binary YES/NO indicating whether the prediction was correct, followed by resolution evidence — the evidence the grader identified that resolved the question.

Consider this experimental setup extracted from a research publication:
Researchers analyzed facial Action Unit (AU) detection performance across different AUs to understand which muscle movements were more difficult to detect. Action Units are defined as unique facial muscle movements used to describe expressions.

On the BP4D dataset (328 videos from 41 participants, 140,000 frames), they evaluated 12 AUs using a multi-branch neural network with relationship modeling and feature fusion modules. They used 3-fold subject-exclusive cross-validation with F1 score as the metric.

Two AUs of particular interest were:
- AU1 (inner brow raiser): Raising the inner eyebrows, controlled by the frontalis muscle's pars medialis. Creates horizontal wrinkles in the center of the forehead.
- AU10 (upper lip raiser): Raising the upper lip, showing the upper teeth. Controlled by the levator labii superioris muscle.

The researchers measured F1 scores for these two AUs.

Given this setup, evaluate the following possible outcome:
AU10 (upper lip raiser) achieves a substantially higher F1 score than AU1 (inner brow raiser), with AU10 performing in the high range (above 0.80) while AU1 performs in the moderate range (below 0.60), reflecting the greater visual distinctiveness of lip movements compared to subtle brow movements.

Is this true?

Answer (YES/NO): YES